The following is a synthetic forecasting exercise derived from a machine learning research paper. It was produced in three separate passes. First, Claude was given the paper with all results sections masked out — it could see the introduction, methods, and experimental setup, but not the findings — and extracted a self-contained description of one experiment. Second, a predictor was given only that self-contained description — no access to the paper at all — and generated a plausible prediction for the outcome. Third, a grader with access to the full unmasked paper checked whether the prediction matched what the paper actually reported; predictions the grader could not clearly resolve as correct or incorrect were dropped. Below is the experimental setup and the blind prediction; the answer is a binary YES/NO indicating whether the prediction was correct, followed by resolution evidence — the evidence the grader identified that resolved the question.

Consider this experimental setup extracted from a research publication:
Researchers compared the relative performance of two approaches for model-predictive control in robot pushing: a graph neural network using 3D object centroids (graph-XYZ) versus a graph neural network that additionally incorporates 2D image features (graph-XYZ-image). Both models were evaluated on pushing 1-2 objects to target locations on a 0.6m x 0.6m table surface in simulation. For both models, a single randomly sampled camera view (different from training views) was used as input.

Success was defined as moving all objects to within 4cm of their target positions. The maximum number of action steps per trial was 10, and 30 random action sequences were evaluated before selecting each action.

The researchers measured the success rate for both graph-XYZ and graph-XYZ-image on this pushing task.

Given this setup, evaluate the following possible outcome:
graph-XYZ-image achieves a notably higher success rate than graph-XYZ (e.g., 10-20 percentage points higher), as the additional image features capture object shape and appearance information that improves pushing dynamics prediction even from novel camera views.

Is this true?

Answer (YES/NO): NO